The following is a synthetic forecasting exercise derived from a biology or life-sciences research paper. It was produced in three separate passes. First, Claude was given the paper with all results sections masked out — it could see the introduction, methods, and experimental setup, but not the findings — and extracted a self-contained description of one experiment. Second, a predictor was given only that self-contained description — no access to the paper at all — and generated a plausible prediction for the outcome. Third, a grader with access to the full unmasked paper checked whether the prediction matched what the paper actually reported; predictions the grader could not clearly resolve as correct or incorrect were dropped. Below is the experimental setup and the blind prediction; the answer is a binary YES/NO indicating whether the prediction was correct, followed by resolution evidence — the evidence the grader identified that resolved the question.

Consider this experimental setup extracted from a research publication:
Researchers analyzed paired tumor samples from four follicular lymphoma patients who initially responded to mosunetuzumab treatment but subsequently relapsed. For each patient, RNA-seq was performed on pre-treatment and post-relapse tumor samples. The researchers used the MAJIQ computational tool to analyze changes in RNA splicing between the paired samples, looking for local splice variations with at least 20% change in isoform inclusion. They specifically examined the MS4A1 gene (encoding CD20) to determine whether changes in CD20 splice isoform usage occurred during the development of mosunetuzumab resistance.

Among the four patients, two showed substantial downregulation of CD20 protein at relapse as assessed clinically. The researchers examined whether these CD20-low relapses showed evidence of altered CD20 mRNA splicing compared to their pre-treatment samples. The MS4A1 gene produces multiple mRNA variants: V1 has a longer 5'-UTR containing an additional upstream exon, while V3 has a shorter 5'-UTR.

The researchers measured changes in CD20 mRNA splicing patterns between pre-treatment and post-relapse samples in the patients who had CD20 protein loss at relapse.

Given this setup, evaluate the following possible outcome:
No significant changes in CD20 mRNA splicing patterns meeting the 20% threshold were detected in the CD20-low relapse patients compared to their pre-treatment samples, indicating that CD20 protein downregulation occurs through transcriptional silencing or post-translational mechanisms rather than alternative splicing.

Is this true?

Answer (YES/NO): NO